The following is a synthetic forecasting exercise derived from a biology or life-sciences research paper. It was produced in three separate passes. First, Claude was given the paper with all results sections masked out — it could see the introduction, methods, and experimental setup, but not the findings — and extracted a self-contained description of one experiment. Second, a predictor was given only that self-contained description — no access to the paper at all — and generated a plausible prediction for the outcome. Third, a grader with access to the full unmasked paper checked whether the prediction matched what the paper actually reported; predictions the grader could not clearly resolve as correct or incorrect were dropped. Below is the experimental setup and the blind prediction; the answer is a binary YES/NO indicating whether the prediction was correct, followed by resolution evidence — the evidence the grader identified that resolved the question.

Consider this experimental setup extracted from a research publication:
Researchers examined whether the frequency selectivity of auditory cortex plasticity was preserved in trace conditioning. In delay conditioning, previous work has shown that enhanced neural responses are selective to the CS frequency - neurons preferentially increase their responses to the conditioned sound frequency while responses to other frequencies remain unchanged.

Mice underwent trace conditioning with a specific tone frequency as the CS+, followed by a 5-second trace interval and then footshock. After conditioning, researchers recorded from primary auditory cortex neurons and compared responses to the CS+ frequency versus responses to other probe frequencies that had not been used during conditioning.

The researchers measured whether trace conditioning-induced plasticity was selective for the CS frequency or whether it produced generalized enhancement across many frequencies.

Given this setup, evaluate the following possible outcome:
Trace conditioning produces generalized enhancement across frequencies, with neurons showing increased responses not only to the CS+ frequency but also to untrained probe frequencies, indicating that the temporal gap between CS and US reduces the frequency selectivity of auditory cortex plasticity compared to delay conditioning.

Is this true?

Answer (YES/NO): NO